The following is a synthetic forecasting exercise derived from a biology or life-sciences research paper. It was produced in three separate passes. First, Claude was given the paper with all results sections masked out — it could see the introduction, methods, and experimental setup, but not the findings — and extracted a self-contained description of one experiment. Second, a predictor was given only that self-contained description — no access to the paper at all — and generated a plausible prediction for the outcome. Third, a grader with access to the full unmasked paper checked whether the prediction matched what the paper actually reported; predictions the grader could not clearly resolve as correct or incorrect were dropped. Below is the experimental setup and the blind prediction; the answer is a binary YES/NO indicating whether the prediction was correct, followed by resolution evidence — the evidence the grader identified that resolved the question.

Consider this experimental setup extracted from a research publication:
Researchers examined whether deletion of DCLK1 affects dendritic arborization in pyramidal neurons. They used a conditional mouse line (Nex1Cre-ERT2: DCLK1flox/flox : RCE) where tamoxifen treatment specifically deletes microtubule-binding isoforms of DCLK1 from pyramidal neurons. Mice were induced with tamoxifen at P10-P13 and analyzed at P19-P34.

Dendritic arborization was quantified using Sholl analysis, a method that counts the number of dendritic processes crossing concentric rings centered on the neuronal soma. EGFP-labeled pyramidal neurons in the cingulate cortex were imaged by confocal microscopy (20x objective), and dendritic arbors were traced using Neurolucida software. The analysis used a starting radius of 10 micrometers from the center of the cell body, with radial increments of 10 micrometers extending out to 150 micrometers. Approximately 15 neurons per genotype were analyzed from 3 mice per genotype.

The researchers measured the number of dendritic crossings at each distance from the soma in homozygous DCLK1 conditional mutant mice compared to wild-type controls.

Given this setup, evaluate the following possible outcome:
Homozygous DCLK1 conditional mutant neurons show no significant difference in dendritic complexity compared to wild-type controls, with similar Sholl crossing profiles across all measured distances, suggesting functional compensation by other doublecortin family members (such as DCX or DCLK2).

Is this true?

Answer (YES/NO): NO